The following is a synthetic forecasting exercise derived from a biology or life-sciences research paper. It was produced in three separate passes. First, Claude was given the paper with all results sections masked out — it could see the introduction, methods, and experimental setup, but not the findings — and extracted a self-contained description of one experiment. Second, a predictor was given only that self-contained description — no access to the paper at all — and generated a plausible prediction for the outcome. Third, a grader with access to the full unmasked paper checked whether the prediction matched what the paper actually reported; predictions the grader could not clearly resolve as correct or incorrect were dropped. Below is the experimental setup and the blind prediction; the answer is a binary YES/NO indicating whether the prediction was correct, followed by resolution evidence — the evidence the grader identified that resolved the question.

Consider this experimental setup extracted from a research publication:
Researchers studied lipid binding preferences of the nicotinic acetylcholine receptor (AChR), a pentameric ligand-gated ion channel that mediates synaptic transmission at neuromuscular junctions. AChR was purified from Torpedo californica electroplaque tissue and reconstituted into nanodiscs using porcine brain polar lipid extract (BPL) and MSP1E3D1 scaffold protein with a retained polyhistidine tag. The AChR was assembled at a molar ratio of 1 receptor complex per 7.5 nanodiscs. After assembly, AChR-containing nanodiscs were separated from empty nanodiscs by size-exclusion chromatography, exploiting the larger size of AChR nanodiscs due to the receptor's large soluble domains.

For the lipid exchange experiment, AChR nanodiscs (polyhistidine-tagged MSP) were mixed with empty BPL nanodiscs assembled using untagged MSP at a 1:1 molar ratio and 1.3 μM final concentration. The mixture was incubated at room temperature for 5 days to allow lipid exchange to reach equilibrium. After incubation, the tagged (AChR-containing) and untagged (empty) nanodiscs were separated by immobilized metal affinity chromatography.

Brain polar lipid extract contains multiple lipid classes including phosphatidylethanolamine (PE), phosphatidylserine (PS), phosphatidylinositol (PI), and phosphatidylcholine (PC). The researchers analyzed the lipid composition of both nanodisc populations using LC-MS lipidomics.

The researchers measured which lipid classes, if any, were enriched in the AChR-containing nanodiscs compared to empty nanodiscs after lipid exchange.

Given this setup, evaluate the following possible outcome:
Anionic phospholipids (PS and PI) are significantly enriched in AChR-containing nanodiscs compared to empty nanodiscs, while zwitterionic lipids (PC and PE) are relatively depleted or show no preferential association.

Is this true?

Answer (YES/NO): NO